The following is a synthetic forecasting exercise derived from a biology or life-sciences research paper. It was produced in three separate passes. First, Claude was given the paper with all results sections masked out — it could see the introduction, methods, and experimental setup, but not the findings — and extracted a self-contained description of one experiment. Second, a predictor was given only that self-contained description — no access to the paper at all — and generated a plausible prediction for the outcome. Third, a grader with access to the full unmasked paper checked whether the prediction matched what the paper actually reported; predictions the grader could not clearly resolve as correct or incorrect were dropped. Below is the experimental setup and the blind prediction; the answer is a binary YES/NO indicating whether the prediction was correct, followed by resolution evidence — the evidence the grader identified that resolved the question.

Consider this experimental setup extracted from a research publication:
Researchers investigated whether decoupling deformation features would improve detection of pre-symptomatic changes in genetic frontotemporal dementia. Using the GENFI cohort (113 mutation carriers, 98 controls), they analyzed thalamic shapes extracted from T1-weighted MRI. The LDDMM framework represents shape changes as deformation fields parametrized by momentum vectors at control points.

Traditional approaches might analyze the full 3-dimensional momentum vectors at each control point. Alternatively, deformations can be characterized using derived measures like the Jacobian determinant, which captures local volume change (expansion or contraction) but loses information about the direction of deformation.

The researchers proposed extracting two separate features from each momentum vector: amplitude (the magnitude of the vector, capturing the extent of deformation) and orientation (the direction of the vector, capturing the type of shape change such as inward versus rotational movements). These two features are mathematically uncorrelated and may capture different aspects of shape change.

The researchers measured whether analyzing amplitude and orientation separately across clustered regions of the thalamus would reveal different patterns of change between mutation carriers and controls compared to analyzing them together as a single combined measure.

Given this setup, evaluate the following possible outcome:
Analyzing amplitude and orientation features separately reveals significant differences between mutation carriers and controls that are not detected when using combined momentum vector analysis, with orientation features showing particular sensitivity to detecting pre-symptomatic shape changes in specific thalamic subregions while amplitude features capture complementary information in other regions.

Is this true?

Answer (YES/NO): NO